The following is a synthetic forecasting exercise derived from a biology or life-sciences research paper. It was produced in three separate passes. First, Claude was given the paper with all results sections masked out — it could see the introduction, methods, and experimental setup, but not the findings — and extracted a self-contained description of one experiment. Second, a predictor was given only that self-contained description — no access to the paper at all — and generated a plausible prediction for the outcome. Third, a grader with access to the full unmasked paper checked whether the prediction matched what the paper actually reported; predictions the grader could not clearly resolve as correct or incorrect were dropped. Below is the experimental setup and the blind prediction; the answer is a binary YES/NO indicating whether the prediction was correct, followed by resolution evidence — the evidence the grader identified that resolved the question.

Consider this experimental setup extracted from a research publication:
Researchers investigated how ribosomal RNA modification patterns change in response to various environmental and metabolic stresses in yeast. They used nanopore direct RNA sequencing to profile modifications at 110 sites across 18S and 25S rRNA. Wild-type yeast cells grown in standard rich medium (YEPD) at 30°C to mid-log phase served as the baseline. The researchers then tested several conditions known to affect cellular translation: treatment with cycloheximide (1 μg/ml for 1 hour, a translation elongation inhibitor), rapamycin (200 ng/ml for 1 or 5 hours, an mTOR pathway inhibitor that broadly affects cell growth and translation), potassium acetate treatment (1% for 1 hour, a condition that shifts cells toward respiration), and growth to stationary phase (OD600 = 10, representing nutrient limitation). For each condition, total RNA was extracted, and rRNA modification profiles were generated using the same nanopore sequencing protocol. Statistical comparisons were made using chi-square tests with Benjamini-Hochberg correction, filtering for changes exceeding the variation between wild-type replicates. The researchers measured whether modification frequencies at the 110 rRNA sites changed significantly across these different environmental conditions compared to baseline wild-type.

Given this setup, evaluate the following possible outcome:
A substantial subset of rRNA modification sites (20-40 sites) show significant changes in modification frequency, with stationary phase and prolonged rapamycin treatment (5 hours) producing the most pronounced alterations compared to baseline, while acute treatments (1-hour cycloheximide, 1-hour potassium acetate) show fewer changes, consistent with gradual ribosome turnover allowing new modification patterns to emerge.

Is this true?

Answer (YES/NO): NO